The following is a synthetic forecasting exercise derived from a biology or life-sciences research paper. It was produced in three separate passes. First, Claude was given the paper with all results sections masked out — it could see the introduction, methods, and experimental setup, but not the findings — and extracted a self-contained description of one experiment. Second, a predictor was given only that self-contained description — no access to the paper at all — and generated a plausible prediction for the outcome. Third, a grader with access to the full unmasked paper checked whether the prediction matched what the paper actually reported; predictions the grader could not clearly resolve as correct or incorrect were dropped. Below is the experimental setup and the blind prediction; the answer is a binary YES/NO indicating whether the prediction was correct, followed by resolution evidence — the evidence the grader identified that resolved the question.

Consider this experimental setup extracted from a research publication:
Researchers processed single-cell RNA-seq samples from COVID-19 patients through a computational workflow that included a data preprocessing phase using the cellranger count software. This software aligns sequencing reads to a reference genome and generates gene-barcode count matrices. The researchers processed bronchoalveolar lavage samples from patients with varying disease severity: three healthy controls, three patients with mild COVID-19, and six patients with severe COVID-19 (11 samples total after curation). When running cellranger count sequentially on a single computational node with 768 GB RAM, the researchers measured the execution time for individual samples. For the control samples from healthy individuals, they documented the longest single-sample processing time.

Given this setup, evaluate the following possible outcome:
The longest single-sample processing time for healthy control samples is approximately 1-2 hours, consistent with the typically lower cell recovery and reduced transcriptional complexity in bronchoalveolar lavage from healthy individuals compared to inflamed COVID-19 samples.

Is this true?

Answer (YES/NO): NO